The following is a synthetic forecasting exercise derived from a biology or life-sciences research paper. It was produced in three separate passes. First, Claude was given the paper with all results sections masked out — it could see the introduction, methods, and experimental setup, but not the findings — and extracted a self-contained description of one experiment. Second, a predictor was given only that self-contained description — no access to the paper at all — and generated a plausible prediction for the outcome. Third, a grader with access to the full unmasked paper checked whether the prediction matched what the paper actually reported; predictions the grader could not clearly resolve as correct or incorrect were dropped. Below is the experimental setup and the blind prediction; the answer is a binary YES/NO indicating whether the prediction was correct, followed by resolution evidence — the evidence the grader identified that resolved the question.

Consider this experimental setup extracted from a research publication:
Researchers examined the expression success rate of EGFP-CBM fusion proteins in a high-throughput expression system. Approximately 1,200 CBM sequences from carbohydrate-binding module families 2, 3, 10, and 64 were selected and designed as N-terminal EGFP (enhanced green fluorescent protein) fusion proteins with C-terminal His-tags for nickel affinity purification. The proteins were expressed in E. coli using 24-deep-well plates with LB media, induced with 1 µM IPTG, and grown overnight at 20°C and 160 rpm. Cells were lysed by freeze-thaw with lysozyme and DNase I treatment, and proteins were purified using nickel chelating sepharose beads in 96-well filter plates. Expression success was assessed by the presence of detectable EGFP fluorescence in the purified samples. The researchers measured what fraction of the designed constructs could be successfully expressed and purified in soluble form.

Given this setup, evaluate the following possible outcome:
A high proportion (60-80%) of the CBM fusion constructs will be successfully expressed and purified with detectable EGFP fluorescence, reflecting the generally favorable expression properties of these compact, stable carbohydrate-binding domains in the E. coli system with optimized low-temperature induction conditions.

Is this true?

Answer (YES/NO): YES